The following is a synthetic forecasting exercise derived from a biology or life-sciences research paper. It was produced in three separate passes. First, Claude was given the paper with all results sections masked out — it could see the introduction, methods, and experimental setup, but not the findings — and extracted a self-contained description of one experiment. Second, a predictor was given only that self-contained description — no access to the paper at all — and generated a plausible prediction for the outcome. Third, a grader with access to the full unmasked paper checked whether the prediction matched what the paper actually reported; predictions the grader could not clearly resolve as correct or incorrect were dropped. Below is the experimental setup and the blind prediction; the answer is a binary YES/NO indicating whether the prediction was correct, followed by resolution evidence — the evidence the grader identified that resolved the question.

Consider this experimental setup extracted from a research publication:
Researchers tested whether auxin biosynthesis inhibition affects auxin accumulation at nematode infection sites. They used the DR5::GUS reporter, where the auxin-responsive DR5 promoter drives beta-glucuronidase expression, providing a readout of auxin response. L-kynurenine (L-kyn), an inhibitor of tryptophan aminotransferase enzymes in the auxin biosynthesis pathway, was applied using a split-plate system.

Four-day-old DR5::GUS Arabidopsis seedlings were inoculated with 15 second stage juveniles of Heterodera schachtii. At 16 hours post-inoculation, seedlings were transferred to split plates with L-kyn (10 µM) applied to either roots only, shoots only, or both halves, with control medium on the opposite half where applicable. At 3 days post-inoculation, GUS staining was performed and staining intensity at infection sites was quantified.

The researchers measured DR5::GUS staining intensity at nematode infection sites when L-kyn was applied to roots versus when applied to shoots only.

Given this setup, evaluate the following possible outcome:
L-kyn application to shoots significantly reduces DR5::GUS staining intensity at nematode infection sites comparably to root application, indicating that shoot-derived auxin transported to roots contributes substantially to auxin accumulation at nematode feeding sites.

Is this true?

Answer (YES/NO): NO